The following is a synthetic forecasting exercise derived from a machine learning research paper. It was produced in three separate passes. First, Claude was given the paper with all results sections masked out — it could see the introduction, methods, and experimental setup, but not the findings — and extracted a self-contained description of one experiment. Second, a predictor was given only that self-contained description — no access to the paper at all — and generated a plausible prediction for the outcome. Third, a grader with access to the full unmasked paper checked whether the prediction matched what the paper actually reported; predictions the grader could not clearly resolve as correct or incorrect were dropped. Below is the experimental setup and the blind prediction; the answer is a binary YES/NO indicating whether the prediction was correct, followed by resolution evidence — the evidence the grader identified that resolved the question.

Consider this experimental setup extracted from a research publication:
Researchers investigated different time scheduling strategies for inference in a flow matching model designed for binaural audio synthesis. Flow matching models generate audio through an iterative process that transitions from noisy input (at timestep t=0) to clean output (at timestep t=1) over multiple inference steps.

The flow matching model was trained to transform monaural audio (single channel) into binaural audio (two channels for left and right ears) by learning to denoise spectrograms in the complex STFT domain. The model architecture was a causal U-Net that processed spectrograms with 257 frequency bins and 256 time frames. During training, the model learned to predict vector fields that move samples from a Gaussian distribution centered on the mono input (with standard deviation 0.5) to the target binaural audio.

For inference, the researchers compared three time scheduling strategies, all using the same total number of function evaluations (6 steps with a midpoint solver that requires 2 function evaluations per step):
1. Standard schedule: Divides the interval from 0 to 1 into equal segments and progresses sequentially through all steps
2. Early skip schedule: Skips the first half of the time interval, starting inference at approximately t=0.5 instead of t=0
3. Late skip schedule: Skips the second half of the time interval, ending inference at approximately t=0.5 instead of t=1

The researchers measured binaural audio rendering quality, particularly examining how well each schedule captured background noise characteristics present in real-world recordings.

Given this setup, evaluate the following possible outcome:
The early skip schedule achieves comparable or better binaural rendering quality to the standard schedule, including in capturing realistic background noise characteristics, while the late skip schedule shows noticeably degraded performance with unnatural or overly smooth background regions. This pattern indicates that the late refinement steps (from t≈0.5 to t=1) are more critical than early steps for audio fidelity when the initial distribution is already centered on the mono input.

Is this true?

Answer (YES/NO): YES